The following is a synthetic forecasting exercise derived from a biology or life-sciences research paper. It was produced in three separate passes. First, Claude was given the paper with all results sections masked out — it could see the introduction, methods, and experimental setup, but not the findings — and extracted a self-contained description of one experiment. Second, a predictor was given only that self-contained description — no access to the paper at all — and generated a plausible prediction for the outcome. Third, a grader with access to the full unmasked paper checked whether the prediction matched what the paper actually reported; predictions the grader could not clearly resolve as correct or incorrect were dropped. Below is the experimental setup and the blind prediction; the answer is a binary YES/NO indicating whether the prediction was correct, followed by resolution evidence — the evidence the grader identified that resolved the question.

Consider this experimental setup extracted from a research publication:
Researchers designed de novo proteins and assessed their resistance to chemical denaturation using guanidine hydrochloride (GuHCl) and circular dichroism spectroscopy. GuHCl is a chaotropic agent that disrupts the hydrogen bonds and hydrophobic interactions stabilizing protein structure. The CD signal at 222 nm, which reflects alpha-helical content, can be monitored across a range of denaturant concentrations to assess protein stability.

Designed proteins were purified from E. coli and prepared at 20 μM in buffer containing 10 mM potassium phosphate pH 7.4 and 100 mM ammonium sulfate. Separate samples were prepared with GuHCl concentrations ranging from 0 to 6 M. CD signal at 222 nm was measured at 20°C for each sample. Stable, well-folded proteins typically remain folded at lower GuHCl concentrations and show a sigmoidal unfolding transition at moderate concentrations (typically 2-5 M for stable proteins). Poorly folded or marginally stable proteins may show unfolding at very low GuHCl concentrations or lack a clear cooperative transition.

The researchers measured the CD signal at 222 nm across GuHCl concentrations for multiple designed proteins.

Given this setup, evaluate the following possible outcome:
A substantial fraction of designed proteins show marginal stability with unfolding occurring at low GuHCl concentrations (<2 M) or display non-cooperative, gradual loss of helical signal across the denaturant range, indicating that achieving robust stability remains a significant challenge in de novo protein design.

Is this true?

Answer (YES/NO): NO